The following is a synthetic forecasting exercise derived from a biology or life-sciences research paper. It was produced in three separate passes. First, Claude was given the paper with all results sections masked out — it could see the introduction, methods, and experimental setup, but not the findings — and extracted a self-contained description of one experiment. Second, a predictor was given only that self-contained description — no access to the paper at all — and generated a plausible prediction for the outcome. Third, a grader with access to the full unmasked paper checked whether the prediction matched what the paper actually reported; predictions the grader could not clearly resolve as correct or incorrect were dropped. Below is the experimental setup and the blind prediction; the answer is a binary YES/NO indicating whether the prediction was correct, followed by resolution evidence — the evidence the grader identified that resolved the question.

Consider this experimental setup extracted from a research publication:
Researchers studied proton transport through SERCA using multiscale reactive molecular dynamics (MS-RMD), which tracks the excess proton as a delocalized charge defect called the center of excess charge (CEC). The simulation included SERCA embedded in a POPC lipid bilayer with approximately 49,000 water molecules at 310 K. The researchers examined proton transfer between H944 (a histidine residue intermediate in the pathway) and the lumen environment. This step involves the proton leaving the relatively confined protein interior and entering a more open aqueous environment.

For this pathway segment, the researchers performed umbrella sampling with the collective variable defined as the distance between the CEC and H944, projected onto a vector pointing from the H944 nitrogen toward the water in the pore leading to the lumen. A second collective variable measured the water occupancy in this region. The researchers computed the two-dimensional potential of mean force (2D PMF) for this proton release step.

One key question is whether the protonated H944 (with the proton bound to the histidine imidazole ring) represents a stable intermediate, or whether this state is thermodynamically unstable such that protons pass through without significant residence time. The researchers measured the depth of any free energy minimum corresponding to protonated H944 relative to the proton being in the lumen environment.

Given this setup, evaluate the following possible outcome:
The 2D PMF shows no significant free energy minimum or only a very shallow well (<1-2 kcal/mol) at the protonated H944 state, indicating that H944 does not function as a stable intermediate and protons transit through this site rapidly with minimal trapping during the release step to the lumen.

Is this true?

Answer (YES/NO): NO